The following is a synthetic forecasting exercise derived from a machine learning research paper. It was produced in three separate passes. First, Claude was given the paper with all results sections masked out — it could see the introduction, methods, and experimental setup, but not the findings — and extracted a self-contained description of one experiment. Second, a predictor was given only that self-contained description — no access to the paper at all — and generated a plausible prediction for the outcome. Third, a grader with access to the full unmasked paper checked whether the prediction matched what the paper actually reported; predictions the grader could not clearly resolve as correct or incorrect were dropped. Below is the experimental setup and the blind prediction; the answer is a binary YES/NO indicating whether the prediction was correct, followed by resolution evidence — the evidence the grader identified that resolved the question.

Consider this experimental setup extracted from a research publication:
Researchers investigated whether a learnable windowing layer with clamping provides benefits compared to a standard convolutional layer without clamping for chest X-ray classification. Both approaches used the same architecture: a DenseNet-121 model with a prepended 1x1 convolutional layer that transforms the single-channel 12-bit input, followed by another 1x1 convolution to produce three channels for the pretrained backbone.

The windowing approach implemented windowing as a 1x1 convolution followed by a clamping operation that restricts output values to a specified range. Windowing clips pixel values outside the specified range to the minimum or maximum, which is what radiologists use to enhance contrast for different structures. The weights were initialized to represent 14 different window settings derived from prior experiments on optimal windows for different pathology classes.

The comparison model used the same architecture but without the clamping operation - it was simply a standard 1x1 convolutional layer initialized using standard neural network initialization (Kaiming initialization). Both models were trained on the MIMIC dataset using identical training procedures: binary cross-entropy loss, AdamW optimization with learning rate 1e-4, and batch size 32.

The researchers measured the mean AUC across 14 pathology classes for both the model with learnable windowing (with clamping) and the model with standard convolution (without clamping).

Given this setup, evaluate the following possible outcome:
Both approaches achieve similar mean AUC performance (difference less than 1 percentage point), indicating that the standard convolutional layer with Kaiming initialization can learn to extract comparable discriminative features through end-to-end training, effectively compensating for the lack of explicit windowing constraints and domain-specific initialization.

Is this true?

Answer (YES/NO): NO